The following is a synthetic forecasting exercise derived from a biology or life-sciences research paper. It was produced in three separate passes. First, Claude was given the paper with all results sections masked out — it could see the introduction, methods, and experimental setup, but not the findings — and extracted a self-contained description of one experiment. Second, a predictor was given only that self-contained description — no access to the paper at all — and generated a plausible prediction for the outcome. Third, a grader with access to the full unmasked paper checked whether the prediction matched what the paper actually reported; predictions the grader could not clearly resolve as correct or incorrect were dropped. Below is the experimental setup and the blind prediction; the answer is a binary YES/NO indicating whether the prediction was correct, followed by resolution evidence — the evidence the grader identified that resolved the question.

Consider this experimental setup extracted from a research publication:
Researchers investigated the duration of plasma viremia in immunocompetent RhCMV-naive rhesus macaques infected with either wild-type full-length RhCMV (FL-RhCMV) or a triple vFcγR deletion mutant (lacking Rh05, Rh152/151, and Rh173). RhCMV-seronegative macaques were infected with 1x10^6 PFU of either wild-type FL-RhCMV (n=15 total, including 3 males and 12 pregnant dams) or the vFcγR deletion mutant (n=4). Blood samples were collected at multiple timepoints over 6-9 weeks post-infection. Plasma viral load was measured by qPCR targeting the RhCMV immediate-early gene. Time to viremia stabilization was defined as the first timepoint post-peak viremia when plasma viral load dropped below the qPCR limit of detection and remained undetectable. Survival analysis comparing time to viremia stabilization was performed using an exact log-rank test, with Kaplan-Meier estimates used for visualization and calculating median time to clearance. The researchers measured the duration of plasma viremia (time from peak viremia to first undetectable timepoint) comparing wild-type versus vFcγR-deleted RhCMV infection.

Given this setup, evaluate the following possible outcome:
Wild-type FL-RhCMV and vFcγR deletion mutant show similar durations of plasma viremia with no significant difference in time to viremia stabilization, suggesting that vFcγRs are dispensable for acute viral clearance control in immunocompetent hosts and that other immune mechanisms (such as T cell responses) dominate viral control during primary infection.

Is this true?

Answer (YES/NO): NO